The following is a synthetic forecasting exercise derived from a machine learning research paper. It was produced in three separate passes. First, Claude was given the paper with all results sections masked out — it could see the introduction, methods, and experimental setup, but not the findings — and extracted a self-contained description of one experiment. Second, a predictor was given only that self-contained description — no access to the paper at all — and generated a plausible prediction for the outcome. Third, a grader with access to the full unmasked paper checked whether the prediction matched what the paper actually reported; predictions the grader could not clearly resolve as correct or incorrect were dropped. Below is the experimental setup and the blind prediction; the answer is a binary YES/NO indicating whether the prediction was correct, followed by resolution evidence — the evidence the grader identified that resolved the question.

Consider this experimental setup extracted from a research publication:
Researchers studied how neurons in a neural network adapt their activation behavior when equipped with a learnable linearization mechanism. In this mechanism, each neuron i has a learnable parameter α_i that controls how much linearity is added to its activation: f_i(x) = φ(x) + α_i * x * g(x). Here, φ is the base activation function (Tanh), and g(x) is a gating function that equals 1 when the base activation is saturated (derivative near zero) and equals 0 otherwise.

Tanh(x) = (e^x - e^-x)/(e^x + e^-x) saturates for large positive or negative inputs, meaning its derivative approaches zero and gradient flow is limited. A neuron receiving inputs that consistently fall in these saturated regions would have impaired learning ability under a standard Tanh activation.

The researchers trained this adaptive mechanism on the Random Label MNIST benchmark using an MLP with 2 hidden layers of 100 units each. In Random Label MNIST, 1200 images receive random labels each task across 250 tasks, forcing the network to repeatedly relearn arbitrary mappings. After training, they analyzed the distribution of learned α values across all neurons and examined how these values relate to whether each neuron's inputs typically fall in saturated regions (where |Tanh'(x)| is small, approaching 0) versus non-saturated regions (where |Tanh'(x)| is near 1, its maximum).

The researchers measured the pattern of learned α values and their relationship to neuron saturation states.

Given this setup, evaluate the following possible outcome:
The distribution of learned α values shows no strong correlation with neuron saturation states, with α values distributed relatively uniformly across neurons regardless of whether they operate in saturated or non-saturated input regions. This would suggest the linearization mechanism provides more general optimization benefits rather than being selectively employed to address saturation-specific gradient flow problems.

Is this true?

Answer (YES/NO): NO